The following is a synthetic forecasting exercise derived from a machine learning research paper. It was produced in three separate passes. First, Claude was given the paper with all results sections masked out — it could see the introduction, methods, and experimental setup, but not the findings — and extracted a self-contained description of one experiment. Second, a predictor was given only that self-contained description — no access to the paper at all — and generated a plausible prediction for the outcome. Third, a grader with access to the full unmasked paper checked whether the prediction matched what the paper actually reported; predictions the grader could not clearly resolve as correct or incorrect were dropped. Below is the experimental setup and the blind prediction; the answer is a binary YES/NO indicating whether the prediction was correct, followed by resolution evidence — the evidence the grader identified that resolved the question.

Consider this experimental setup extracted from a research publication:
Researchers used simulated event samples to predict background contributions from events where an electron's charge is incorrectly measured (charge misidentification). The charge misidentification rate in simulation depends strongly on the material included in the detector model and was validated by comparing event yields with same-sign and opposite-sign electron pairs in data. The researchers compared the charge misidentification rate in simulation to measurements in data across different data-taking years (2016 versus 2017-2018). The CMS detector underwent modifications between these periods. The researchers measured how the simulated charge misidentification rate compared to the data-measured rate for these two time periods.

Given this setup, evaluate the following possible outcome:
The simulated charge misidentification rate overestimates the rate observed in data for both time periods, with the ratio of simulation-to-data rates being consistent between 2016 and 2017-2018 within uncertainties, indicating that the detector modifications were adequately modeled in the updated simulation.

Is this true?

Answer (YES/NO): NO